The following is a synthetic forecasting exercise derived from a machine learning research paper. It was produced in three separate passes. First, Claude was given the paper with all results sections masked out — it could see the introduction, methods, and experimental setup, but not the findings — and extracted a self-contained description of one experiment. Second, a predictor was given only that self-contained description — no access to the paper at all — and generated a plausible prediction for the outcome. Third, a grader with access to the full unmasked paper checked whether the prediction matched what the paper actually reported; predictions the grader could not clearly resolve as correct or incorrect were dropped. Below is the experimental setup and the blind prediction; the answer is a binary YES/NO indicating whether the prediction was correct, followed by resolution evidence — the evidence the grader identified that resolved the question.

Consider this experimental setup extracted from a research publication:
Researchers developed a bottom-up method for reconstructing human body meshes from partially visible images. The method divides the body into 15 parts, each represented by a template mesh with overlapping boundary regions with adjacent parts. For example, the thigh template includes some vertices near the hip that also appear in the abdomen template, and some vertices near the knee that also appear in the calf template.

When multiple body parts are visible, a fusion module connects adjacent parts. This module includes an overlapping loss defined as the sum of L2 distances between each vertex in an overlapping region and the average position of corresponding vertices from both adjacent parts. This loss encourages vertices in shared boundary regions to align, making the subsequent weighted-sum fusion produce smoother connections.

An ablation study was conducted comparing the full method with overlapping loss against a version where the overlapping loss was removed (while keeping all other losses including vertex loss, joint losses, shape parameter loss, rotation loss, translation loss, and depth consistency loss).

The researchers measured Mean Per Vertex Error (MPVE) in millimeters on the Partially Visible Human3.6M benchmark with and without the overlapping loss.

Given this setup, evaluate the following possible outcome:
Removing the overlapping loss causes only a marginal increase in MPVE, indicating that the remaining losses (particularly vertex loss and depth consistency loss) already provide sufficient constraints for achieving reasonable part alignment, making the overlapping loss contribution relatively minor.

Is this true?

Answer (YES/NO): NO